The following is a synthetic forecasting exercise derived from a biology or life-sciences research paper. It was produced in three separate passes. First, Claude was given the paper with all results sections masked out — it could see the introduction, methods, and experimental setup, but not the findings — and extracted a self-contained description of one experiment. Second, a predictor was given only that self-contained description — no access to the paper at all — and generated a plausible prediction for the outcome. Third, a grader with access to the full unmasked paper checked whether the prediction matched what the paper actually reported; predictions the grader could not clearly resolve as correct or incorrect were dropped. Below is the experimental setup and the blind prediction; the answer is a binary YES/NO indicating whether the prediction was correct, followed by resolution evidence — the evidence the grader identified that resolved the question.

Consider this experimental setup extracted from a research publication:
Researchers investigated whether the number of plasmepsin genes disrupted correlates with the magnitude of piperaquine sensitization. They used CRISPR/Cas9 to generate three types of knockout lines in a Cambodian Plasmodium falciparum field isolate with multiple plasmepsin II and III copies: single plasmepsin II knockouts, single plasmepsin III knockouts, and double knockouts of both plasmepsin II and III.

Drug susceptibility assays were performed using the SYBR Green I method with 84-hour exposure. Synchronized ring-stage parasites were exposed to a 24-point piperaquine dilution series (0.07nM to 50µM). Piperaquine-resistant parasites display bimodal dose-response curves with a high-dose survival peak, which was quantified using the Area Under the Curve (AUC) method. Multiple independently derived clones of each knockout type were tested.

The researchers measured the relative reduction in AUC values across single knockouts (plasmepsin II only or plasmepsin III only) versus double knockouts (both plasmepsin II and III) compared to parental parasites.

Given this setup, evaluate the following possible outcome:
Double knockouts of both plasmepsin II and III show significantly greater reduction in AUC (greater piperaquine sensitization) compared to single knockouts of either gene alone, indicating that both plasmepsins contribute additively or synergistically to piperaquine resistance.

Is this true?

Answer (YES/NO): NO